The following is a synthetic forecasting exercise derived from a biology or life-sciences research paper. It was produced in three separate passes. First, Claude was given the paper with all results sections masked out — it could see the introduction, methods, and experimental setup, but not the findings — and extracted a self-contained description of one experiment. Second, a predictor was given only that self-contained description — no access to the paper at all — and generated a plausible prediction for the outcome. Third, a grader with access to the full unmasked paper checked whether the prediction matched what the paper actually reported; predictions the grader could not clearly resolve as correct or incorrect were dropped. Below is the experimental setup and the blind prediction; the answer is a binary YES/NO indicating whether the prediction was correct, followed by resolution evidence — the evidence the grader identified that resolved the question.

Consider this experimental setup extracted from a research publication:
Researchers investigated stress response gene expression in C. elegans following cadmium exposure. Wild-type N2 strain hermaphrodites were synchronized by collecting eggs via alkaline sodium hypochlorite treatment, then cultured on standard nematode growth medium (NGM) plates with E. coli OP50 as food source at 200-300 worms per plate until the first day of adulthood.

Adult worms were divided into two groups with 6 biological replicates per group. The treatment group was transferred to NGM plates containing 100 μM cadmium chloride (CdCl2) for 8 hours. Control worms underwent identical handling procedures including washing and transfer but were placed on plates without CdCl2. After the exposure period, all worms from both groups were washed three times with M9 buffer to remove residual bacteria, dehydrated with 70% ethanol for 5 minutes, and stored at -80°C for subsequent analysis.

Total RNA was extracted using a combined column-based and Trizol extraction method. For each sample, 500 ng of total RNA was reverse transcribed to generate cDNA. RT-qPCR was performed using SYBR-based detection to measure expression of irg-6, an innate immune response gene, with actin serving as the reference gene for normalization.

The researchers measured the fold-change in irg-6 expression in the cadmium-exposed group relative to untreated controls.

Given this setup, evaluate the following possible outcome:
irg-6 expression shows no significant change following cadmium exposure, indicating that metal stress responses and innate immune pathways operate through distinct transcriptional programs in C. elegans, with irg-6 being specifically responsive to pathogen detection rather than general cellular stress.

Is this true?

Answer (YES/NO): NO